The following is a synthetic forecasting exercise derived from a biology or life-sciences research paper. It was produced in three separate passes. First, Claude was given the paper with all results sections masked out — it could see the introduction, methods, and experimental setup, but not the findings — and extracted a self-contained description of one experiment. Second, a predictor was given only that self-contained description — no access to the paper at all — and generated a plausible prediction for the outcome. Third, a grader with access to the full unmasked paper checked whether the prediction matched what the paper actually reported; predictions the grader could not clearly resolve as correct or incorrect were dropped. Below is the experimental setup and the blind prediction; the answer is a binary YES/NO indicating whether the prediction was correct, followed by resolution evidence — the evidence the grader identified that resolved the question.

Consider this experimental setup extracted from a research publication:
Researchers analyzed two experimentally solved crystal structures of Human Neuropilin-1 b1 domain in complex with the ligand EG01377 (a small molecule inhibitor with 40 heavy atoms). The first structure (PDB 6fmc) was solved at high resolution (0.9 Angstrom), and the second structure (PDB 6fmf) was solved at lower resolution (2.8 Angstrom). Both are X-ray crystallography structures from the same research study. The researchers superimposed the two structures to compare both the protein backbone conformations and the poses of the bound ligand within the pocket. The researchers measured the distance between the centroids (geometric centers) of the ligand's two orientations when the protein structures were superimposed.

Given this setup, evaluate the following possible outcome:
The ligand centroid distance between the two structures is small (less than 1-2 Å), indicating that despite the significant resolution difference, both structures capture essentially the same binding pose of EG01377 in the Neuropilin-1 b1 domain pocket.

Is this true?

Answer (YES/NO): NO